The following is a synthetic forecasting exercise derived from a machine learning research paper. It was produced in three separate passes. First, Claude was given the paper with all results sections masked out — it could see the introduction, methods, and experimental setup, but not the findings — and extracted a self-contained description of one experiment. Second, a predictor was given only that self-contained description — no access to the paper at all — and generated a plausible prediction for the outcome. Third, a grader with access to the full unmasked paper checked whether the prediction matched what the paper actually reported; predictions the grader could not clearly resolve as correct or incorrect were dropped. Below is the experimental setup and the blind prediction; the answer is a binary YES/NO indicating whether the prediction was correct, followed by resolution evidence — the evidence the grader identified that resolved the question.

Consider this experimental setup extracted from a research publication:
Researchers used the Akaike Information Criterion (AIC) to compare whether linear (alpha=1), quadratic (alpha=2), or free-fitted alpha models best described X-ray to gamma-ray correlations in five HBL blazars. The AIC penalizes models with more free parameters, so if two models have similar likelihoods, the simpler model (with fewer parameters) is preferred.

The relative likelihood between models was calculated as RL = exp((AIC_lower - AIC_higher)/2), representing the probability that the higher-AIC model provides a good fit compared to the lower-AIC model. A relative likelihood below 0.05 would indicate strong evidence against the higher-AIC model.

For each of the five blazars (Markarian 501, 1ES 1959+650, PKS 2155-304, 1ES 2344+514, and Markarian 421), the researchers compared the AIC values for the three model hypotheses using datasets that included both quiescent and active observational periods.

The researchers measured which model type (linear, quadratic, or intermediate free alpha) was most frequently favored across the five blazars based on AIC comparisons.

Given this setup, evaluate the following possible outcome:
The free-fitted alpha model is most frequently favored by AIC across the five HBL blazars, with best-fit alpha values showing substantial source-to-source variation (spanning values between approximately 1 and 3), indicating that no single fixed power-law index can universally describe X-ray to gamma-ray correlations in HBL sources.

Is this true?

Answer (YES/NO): NO